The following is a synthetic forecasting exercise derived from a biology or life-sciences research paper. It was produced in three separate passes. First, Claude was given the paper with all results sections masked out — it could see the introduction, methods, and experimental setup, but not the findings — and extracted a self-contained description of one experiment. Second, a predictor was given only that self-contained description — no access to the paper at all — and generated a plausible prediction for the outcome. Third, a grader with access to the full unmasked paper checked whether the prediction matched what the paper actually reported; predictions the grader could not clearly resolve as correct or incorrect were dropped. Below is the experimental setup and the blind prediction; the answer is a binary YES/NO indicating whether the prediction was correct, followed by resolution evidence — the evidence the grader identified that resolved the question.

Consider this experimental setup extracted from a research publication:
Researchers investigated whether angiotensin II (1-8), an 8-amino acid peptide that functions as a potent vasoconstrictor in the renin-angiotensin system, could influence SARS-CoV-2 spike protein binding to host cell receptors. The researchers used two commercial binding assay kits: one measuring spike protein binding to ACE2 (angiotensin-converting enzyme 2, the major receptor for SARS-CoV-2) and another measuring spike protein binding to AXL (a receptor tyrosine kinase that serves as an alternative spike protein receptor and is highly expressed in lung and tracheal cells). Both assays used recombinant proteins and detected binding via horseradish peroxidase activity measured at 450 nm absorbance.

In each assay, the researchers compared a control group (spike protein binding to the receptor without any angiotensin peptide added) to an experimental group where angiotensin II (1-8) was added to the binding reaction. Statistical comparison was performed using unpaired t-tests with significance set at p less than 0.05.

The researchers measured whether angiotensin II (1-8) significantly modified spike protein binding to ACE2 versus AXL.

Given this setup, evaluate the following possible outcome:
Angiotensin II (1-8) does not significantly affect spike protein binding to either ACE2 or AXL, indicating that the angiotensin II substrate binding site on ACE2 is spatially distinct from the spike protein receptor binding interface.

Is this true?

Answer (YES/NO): NO